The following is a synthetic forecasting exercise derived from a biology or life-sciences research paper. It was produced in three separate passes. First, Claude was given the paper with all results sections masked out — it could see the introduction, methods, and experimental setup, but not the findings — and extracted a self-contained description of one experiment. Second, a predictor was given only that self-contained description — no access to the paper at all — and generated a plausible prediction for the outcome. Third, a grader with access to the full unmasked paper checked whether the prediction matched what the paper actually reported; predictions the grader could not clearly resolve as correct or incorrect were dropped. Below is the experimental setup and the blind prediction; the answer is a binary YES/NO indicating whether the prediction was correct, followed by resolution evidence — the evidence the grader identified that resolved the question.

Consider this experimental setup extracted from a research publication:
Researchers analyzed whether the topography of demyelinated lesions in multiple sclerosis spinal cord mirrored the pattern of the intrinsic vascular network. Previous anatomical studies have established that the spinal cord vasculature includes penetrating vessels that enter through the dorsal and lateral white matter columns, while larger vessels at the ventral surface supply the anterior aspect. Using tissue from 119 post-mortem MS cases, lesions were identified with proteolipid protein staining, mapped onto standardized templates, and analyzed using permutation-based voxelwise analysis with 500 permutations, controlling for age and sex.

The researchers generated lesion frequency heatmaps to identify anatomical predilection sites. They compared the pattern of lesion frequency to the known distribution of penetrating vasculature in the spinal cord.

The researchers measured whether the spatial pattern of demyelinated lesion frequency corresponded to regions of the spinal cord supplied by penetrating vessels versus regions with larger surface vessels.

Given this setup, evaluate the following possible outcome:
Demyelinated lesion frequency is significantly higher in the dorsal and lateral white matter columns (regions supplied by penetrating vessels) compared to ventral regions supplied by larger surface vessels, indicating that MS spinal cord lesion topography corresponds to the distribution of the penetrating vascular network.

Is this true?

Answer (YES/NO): YES